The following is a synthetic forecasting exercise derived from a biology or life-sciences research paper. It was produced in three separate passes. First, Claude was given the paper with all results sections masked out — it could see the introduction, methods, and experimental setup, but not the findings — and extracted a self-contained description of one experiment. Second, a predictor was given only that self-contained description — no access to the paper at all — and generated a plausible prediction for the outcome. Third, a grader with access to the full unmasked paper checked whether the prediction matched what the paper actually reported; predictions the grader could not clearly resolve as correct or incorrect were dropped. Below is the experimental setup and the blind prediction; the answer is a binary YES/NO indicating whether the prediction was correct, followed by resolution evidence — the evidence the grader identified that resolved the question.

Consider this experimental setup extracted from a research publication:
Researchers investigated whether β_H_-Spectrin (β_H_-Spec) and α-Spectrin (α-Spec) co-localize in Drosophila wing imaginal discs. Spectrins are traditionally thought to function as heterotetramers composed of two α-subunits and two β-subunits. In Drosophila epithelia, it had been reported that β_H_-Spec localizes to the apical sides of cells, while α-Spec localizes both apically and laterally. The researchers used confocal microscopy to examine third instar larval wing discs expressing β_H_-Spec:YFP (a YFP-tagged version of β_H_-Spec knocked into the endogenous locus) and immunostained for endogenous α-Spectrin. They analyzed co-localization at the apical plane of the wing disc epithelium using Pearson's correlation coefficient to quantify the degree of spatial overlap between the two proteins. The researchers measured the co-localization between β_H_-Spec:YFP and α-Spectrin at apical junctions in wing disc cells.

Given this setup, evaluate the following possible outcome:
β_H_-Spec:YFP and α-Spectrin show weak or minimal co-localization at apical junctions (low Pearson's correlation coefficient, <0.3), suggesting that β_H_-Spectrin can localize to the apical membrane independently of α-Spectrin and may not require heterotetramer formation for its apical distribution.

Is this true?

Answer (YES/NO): YES